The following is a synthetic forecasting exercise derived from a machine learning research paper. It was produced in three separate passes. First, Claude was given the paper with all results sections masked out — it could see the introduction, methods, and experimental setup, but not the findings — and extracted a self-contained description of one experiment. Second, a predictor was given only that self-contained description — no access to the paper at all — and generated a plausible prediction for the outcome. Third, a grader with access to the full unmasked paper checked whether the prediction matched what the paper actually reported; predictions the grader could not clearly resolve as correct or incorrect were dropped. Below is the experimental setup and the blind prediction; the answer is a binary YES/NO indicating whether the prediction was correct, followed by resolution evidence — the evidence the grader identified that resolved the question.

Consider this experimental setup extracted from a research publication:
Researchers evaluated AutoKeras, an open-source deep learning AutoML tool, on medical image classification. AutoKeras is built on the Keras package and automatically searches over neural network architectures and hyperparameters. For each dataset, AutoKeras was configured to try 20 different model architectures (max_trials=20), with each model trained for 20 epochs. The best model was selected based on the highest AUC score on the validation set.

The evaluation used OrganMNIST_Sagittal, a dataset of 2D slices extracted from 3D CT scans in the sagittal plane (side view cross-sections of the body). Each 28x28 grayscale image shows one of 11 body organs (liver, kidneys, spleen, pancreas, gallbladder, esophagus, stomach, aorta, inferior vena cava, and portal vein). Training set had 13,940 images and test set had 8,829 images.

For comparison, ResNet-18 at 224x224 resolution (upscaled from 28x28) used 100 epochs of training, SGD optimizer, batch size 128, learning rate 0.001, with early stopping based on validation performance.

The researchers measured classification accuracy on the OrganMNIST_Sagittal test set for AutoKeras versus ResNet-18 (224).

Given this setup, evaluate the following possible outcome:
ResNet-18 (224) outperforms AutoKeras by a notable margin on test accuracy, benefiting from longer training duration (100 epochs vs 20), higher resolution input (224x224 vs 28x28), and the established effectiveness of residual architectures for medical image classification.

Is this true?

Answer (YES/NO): NO